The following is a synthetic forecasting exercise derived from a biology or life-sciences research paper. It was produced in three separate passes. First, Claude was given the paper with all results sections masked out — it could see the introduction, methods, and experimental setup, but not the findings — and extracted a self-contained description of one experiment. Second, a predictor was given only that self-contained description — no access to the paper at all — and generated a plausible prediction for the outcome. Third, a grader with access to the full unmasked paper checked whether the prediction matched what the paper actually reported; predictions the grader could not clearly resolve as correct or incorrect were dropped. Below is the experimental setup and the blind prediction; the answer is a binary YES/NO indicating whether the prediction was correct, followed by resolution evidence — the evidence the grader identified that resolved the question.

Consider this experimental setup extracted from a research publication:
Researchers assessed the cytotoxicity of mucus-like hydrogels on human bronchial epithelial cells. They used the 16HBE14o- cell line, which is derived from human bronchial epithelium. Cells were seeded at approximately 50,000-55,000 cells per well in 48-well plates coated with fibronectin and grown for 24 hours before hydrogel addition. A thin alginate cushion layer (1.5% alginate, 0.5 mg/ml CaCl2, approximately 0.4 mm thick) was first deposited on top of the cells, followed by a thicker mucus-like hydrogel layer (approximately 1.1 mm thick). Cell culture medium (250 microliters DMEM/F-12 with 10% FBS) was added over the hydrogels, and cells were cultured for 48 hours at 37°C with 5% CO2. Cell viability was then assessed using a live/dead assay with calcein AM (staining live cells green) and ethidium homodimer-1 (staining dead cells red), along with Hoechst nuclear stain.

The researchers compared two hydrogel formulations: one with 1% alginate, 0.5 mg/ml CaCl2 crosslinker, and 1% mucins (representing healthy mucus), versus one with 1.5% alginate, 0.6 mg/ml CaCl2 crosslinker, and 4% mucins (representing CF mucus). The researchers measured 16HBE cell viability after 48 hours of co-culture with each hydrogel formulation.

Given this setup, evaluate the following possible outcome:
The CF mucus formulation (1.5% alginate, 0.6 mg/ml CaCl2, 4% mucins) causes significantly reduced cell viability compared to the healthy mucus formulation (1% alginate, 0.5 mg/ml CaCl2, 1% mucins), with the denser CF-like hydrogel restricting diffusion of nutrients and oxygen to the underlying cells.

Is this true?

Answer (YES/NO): NO